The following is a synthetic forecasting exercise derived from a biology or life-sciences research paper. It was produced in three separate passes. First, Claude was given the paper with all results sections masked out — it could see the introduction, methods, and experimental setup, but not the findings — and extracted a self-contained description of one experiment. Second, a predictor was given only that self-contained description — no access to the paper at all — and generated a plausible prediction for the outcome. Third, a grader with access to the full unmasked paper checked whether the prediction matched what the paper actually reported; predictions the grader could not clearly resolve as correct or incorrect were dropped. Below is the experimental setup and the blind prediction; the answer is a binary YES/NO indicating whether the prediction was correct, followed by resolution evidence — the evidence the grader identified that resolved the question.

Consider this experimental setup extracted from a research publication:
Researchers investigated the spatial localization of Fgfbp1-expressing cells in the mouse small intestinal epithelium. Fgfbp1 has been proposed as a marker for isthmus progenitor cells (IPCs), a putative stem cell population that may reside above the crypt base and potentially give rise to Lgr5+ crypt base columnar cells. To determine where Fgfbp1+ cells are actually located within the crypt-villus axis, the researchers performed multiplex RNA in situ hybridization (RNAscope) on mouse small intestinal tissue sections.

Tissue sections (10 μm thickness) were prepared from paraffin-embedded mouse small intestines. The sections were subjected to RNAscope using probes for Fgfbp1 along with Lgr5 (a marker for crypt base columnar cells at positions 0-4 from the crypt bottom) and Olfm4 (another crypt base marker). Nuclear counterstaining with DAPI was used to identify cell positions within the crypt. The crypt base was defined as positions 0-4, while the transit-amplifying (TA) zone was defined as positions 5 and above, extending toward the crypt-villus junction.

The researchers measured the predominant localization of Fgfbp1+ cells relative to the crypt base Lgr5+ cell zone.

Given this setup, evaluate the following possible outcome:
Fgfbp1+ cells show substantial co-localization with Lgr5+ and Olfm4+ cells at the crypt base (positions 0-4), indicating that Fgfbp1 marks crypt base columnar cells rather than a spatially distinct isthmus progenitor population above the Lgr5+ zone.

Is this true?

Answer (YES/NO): NO